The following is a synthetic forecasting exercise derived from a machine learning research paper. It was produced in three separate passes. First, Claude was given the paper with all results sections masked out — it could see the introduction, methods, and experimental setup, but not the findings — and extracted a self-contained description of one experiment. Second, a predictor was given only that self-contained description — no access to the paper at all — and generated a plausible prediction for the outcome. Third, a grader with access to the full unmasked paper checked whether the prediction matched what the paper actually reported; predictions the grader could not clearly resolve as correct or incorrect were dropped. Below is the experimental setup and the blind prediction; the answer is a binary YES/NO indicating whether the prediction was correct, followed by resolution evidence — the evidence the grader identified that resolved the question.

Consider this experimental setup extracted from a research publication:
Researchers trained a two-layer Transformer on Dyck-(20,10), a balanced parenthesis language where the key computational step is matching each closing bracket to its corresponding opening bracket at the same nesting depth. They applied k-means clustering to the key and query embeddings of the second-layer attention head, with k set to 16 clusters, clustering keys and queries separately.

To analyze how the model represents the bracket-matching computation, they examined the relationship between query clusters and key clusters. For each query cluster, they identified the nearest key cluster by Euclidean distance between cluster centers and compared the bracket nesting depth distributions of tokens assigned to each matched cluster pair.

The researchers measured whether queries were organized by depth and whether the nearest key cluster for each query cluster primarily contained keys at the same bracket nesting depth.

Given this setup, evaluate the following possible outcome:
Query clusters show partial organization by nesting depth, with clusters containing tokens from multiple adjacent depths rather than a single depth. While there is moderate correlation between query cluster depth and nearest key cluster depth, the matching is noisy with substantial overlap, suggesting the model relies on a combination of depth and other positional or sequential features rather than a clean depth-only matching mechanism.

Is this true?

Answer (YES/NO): NO